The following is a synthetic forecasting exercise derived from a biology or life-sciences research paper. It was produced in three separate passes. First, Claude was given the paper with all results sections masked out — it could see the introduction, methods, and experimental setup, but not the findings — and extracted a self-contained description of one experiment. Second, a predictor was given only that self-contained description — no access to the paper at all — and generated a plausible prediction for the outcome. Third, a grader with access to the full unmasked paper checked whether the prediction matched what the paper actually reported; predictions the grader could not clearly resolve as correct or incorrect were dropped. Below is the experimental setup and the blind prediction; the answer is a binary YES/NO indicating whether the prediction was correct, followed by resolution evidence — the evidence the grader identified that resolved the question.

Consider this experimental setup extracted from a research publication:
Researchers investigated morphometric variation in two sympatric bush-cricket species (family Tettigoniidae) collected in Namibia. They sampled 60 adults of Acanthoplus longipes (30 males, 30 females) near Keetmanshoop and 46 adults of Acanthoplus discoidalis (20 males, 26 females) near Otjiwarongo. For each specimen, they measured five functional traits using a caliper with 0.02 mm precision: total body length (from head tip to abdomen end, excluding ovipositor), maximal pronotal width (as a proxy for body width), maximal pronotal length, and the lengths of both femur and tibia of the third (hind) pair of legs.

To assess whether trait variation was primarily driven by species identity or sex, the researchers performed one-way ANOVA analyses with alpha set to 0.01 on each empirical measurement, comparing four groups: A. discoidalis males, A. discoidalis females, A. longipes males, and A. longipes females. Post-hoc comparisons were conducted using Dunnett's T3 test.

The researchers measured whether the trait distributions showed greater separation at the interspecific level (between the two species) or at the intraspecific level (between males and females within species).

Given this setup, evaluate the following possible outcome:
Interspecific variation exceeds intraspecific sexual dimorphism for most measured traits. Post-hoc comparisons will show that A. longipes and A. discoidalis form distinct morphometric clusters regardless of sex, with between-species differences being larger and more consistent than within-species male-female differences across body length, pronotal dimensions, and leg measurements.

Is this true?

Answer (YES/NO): YES